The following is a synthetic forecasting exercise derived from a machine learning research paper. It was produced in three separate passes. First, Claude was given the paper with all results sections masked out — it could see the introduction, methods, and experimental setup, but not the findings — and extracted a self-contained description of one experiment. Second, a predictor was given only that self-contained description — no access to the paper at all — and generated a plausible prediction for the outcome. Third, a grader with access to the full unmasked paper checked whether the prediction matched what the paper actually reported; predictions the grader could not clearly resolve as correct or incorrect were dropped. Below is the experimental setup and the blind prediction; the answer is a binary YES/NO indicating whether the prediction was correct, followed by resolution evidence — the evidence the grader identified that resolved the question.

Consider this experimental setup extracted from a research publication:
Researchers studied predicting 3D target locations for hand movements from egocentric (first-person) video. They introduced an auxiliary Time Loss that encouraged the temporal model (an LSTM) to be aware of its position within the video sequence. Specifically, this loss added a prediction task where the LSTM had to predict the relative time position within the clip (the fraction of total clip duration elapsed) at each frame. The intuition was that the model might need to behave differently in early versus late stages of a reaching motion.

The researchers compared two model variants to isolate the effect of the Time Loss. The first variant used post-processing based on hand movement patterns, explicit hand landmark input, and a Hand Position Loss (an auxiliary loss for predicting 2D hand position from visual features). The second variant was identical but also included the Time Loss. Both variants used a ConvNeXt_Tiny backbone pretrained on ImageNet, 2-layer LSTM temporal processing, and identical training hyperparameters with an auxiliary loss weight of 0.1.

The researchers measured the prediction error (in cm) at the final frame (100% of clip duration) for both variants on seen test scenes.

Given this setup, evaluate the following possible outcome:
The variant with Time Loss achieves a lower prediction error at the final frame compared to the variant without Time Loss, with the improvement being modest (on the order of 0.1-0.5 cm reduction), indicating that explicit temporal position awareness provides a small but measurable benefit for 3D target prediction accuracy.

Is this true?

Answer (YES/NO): YES